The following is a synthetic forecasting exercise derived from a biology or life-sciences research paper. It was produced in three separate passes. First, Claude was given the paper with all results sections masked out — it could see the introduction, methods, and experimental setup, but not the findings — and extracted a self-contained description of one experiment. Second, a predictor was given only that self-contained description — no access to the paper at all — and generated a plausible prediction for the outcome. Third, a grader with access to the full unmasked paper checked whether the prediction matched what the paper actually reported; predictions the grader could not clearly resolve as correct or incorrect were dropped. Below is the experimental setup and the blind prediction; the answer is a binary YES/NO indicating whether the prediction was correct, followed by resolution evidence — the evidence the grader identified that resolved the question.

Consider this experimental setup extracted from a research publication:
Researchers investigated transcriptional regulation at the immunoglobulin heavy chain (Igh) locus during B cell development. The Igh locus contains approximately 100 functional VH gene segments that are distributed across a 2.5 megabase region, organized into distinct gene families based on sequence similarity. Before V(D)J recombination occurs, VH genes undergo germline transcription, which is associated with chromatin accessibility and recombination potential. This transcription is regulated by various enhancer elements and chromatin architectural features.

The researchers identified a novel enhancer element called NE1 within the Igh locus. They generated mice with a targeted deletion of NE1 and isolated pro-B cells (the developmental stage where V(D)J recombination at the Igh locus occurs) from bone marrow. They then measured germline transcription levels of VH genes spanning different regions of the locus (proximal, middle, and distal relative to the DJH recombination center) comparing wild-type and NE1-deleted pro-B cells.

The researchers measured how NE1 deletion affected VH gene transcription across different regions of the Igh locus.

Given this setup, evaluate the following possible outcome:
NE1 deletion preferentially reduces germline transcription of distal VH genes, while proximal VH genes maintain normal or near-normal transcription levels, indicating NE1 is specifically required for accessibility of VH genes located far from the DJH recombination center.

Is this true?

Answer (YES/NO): NO